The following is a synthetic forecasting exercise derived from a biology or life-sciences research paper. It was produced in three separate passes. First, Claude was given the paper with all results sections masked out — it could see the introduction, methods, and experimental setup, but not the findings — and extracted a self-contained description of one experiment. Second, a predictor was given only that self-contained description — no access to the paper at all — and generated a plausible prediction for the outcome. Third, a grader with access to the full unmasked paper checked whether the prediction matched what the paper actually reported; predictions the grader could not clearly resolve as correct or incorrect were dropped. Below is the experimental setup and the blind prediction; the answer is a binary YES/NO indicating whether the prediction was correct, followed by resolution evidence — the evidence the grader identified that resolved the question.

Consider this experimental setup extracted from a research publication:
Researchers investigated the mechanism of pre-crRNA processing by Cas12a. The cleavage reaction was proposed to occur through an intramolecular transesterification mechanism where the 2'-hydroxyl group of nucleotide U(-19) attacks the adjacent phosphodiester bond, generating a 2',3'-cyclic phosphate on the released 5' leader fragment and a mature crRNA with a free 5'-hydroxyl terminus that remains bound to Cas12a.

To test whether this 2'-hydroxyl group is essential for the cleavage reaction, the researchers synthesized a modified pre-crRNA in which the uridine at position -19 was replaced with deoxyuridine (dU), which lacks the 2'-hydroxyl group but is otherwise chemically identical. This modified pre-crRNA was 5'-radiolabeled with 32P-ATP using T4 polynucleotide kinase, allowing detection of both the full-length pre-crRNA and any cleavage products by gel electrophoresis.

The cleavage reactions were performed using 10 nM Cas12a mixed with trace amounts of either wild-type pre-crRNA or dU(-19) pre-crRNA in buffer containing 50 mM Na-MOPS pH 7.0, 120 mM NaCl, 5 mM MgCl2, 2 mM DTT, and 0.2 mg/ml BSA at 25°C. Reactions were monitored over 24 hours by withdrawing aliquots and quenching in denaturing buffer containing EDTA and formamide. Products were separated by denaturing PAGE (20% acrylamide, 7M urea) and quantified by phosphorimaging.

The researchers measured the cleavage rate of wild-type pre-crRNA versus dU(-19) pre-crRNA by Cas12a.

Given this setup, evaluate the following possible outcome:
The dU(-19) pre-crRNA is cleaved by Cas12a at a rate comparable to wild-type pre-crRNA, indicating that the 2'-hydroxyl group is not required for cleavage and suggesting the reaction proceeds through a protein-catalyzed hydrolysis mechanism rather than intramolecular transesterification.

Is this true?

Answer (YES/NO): NO